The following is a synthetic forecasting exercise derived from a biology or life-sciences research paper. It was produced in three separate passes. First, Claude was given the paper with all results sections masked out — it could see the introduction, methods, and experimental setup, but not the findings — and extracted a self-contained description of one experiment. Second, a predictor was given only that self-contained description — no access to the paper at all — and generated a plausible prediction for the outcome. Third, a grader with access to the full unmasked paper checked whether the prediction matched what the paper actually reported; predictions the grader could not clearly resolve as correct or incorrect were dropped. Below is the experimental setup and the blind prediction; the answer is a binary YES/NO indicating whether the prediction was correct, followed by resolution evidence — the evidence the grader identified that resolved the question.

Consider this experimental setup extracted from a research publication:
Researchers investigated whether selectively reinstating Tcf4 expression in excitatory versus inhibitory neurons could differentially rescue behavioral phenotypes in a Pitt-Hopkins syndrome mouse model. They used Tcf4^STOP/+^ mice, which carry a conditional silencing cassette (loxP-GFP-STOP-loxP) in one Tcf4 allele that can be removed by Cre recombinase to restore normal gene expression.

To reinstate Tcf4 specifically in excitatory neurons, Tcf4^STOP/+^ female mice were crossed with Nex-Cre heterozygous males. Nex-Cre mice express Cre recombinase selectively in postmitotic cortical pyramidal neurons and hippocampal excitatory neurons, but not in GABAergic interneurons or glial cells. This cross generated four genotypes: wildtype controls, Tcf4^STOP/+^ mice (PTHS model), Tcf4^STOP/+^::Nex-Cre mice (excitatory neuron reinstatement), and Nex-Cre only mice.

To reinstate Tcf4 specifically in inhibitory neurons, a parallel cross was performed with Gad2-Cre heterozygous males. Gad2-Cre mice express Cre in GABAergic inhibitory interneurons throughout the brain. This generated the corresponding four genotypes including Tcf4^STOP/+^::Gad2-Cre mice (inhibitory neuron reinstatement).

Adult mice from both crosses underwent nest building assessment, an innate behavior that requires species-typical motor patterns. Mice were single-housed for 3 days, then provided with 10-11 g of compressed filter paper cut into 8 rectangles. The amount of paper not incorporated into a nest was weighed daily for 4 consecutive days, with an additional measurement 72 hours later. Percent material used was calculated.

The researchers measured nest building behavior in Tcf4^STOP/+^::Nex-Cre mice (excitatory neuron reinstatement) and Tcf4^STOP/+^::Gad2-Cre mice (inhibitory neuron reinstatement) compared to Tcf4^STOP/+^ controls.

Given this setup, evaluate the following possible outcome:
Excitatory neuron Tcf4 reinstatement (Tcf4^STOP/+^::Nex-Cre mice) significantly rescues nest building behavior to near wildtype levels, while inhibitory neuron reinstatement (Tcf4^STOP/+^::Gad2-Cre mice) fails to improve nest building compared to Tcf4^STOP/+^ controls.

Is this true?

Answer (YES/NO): NO